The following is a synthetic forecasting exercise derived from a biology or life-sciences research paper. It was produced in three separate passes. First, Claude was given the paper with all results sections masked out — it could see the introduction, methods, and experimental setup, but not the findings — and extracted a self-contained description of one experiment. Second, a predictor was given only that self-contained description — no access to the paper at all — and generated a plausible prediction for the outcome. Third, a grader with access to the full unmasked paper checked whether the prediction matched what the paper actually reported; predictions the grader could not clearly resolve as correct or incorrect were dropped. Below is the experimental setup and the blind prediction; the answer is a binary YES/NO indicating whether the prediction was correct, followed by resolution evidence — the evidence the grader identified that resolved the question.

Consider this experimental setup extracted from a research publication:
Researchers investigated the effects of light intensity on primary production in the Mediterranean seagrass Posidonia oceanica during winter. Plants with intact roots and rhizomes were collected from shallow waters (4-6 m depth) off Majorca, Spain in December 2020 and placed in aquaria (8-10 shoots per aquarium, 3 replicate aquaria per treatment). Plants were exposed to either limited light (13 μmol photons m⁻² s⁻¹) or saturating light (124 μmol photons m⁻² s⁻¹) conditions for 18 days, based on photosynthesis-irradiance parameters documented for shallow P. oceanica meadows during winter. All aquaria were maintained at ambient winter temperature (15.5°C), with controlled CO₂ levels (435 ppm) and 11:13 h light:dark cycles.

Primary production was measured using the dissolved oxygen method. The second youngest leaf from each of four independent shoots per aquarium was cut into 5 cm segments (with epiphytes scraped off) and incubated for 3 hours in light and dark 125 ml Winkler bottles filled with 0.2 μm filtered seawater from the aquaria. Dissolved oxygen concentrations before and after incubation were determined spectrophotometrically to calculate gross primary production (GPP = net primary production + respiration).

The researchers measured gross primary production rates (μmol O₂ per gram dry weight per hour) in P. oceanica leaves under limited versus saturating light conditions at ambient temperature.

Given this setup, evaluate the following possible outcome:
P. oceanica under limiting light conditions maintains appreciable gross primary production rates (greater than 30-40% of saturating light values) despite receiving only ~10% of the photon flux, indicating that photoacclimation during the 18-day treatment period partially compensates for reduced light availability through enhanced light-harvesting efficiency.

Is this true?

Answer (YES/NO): NO